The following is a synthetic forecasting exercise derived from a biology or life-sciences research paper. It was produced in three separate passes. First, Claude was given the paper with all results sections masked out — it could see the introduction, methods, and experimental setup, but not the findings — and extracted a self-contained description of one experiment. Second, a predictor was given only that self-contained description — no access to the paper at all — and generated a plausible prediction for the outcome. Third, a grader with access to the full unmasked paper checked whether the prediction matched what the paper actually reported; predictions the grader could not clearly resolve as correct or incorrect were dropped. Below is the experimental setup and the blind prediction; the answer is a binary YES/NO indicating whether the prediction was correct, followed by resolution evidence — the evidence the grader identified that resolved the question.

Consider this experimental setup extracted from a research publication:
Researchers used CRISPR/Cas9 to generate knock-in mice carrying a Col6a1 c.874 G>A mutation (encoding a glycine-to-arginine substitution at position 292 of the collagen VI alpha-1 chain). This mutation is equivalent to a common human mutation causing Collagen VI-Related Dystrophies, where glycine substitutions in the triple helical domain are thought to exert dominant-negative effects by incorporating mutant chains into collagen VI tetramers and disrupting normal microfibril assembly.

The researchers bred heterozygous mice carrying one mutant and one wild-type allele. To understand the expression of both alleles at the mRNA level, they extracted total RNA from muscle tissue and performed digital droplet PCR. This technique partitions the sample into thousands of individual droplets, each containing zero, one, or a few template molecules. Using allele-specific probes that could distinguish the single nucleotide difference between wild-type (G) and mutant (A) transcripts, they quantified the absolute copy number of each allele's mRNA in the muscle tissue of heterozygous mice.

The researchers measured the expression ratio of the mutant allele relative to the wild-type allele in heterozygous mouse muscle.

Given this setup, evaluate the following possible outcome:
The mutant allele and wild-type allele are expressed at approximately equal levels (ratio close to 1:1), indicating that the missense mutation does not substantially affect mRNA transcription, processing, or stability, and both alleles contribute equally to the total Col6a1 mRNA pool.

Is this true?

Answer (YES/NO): YES